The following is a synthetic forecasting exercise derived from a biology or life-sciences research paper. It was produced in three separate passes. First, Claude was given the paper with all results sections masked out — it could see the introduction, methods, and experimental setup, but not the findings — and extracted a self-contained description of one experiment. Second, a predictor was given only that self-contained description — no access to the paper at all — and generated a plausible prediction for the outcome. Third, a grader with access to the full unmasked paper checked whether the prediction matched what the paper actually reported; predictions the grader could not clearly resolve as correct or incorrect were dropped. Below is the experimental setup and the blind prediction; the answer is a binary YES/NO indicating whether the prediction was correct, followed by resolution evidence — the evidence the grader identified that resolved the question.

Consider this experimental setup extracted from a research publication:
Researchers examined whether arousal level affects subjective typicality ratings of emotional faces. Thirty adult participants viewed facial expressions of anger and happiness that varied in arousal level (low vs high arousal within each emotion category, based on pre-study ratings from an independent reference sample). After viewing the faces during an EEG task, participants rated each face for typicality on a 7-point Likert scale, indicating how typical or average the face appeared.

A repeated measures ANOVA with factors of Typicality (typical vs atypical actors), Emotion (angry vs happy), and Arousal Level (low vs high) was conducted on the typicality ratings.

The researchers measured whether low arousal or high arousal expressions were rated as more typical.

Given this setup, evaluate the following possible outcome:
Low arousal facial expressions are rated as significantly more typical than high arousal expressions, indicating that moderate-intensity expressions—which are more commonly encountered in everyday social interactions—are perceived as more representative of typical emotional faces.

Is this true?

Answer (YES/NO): YES